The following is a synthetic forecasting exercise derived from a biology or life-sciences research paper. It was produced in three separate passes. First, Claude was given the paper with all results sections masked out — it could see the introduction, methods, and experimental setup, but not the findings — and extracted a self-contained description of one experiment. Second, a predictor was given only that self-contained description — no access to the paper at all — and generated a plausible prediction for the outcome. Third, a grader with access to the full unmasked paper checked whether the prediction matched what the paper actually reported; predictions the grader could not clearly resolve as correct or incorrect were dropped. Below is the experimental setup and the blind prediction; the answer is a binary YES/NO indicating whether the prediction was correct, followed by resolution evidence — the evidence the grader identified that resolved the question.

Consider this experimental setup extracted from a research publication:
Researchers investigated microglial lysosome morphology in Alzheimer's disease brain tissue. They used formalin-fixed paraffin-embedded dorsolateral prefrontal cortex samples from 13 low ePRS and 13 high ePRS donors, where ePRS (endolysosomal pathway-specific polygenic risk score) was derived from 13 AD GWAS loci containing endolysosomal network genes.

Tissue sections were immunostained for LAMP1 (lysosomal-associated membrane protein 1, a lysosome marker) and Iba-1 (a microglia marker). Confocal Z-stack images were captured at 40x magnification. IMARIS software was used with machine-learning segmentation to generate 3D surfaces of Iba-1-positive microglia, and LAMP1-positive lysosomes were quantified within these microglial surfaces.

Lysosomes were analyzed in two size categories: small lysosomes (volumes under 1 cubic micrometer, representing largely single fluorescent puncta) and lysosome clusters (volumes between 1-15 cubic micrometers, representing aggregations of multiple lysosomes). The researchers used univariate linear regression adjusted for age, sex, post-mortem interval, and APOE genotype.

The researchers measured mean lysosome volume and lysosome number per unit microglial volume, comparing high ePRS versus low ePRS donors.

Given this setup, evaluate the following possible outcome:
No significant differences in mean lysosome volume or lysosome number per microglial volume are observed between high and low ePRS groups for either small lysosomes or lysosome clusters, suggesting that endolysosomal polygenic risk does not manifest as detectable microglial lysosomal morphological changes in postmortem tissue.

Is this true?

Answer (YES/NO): NO